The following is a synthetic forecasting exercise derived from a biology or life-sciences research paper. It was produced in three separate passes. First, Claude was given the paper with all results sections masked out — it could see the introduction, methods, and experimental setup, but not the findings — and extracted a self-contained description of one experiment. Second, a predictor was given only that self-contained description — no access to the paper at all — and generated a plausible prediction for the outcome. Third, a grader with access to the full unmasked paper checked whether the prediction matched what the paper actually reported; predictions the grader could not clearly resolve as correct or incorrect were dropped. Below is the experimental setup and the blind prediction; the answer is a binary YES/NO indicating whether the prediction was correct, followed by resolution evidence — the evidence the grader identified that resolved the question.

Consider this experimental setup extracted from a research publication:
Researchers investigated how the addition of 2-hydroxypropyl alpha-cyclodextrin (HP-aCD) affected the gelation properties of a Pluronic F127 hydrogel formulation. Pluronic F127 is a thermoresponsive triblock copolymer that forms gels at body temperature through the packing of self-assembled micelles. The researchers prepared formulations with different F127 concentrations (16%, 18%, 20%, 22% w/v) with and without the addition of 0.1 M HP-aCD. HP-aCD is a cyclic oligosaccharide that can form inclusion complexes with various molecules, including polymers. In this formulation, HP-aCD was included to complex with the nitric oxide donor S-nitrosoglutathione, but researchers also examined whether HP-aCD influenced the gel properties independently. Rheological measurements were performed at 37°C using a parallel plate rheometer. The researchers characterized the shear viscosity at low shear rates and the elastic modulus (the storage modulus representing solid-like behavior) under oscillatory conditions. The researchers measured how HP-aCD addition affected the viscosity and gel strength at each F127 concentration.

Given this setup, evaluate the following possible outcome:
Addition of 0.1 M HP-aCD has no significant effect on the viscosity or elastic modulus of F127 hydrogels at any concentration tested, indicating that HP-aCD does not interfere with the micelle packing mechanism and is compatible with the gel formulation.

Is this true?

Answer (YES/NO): NO